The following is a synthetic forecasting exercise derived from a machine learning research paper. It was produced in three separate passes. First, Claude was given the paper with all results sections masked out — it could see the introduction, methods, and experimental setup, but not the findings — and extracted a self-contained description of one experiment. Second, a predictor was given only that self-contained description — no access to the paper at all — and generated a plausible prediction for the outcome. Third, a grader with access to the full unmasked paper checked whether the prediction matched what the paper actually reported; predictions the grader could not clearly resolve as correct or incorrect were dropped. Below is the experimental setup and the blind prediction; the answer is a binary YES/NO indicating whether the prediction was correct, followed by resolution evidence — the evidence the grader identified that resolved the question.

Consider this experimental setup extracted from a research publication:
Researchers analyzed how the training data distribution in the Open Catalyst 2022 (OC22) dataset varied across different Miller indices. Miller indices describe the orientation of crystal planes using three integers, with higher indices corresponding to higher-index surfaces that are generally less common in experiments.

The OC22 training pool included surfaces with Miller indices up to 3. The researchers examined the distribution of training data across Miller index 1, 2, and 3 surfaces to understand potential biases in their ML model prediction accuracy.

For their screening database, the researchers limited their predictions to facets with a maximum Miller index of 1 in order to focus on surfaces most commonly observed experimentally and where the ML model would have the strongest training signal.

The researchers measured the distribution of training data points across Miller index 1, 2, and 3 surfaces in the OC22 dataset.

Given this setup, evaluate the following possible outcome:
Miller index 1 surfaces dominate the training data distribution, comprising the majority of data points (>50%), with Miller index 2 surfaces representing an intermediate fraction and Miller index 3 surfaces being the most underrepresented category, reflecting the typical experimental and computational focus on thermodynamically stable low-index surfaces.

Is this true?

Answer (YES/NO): YES